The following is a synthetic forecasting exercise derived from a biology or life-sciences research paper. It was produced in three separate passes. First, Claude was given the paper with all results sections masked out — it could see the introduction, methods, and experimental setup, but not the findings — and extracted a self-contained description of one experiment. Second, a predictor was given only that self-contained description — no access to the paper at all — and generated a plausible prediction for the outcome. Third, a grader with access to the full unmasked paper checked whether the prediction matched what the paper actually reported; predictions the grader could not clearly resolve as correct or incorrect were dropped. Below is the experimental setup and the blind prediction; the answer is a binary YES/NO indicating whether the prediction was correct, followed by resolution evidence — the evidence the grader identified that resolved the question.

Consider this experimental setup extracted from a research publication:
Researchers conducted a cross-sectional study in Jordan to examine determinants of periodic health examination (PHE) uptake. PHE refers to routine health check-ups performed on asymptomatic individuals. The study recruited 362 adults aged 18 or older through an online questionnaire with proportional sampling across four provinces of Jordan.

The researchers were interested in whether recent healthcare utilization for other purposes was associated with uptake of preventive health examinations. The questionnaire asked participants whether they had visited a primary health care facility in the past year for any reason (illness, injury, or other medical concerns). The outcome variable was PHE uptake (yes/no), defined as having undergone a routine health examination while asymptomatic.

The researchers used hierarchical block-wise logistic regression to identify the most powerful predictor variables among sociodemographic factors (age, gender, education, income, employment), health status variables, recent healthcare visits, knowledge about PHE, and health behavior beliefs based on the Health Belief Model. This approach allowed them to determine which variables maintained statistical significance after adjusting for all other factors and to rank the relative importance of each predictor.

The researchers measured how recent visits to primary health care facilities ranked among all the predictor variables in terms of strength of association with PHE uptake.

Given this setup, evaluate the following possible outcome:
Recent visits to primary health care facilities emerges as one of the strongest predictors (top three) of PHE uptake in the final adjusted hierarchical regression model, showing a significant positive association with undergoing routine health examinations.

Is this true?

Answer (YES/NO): YES